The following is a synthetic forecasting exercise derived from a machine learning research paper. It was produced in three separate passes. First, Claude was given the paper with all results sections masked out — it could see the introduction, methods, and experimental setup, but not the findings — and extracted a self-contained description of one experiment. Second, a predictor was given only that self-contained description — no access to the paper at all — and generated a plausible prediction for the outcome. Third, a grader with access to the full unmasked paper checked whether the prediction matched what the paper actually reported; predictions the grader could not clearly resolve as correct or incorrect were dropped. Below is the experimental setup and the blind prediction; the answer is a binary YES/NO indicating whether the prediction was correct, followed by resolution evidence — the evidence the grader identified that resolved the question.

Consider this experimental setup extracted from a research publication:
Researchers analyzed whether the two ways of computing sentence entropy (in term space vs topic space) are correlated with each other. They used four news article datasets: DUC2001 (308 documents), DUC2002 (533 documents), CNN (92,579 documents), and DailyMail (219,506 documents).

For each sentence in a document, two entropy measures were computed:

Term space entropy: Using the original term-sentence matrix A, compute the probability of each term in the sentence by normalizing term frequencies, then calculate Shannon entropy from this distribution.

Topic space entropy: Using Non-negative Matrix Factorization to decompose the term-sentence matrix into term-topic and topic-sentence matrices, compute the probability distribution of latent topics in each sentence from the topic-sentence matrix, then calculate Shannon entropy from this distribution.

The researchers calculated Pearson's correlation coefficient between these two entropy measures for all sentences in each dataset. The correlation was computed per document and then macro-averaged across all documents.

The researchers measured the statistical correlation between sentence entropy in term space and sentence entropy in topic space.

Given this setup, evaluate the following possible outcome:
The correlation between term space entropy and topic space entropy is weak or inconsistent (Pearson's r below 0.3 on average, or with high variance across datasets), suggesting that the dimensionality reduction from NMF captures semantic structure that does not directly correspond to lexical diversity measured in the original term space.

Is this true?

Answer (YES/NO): YES